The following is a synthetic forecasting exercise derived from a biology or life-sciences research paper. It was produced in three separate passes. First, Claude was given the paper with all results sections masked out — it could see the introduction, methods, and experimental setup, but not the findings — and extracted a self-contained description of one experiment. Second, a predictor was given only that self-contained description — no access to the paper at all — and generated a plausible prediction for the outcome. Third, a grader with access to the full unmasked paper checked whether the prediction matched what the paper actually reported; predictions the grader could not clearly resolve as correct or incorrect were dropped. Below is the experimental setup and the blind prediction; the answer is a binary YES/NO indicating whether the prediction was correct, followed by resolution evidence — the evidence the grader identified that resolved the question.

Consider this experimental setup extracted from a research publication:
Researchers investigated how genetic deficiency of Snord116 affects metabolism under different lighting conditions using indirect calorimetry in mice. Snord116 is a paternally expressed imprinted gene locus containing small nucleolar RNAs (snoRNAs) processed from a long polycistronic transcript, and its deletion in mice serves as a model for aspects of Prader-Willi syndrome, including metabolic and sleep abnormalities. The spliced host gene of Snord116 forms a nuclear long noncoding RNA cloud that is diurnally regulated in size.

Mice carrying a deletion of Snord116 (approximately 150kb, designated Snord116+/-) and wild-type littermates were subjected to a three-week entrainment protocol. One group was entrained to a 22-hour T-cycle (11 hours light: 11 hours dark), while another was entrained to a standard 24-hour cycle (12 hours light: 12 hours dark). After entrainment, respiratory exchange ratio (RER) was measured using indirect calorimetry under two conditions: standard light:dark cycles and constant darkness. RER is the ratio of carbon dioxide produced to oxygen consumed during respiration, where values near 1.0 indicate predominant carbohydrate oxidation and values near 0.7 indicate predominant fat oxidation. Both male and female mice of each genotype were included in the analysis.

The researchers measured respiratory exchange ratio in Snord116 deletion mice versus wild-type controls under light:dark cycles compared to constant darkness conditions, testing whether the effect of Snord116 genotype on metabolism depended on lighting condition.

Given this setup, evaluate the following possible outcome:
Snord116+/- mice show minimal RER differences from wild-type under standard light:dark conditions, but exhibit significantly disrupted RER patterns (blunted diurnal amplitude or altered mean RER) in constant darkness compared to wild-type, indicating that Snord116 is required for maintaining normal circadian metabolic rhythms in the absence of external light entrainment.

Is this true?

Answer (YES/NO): NO